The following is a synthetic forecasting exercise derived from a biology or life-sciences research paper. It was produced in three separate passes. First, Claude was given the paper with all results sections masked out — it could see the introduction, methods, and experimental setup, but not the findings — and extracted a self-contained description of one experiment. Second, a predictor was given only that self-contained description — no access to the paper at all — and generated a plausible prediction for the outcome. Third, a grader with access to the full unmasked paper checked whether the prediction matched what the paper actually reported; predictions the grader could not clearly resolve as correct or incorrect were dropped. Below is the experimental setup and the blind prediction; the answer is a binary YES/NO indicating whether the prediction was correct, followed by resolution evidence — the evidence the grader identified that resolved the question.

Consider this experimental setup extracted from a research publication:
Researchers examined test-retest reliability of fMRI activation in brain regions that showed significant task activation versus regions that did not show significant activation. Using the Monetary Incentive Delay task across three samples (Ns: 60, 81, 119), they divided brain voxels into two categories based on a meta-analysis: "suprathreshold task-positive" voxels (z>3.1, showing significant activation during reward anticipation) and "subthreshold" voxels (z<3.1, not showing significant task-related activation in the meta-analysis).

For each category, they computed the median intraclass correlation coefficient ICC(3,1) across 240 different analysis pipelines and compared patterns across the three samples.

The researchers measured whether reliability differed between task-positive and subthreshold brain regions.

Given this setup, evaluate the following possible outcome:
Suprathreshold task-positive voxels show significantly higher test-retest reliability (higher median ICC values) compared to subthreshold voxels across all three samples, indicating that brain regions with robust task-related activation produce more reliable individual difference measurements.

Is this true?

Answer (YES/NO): YES